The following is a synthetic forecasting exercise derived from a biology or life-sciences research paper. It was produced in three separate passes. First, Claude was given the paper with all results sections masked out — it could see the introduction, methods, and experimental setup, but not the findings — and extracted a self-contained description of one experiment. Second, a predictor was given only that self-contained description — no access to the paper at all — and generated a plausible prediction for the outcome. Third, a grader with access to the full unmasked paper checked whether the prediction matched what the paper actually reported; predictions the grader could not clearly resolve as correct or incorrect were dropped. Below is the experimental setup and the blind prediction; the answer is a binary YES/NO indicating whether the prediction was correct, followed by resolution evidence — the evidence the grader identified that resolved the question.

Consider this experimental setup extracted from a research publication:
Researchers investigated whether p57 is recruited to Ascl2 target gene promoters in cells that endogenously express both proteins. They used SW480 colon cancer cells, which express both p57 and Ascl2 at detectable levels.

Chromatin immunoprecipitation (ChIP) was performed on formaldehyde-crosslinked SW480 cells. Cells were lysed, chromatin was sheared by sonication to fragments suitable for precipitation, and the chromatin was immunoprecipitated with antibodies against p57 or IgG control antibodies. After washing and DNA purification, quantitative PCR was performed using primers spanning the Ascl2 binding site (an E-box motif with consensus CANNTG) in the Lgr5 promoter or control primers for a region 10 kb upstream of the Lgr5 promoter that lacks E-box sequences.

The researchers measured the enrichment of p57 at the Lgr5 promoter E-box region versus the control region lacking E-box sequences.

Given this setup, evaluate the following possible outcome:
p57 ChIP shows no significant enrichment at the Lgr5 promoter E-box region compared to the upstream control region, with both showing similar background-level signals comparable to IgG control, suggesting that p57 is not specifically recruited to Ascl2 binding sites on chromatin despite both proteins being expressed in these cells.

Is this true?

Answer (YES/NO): NO